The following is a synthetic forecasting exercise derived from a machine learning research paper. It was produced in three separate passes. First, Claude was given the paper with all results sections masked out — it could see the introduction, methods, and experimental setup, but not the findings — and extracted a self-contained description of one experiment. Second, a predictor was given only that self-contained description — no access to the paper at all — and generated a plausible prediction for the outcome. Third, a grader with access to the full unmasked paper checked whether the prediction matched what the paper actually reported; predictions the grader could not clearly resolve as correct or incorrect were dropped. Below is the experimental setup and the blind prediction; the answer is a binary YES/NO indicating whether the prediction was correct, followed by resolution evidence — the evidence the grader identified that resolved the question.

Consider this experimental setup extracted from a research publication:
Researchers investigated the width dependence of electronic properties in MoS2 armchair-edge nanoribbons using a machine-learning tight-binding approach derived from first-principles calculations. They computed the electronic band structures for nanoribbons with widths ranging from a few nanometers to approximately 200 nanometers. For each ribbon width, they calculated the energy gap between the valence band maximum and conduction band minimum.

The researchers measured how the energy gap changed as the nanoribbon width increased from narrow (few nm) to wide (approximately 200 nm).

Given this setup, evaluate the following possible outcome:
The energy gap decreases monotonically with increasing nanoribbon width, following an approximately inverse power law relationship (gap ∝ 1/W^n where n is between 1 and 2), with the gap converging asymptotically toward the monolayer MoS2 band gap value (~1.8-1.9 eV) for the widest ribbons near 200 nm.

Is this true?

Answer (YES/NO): NO